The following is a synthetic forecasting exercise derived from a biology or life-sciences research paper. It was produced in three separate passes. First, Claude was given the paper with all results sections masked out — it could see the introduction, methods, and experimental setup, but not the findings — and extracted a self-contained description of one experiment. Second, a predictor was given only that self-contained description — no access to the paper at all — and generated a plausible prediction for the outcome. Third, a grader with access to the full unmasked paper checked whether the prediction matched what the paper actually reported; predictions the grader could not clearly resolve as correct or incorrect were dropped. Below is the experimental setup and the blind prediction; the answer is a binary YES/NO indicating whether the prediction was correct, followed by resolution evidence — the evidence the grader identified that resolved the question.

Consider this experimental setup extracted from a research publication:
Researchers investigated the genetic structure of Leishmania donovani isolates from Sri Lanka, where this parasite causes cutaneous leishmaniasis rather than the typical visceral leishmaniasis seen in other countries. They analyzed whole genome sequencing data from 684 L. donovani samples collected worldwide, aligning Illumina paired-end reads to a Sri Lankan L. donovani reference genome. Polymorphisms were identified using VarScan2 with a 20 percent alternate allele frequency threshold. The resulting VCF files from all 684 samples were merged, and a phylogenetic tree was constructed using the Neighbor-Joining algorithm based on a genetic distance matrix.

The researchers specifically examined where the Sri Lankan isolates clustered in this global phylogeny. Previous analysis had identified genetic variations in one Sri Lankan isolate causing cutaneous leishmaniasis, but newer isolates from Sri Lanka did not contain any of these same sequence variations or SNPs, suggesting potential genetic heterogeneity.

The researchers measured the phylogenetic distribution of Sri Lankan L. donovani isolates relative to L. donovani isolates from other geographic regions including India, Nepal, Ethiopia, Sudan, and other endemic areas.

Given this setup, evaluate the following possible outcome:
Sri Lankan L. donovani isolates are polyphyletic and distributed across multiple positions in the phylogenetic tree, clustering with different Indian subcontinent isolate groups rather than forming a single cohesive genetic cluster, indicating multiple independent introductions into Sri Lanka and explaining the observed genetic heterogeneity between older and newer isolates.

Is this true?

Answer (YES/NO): NO